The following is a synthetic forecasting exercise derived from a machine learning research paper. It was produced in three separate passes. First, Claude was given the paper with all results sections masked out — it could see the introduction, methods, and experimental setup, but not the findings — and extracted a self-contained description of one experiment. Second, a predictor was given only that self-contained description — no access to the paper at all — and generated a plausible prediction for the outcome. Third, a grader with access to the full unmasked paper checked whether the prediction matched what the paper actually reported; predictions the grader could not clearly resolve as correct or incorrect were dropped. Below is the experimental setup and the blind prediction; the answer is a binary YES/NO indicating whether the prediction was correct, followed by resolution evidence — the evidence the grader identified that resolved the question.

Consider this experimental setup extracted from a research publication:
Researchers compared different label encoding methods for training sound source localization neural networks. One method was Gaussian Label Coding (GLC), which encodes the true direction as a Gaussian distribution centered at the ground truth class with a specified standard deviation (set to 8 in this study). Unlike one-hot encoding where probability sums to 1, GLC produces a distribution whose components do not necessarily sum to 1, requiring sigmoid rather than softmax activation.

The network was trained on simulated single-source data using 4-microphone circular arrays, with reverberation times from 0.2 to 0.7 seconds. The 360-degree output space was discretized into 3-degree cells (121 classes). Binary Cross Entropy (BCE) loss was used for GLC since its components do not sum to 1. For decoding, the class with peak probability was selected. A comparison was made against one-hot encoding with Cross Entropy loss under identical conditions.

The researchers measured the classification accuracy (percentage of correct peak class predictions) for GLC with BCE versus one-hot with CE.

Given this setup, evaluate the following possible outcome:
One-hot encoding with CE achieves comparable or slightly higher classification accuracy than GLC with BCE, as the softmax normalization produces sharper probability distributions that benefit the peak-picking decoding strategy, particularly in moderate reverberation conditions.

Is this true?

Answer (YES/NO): YES